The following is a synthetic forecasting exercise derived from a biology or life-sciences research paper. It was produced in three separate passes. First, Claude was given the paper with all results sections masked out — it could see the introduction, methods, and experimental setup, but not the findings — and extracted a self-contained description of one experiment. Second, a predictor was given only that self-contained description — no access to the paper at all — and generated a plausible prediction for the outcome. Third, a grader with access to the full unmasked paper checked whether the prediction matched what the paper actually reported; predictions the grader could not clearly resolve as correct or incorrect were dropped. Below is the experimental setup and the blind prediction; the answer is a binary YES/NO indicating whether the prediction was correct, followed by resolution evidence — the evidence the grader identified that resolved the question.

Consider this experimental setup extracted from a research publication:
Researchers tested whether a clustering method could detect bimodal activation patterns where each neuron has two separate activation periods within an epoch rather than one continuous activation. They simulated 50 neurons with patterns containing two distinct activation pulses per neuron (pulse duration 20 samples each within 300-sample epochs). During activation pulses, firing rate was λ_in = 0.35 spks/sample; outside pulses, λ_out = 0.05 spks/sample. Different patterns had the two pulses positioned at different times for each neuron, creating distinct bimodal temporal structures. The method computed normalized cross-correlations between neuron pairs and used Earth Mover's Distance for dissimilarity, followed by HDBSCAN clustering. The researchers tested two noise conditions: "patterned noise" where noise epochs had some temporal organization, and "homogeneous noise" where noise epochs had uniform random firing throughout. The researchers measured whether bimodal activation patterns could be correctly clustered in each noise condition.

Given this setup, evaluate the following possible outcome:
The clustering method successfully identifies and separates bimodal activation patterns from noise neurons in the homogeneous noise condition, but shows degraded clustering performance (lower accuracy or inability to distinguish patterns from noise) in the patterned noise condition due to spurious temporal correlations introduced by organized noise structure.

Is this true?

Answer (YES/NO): NO